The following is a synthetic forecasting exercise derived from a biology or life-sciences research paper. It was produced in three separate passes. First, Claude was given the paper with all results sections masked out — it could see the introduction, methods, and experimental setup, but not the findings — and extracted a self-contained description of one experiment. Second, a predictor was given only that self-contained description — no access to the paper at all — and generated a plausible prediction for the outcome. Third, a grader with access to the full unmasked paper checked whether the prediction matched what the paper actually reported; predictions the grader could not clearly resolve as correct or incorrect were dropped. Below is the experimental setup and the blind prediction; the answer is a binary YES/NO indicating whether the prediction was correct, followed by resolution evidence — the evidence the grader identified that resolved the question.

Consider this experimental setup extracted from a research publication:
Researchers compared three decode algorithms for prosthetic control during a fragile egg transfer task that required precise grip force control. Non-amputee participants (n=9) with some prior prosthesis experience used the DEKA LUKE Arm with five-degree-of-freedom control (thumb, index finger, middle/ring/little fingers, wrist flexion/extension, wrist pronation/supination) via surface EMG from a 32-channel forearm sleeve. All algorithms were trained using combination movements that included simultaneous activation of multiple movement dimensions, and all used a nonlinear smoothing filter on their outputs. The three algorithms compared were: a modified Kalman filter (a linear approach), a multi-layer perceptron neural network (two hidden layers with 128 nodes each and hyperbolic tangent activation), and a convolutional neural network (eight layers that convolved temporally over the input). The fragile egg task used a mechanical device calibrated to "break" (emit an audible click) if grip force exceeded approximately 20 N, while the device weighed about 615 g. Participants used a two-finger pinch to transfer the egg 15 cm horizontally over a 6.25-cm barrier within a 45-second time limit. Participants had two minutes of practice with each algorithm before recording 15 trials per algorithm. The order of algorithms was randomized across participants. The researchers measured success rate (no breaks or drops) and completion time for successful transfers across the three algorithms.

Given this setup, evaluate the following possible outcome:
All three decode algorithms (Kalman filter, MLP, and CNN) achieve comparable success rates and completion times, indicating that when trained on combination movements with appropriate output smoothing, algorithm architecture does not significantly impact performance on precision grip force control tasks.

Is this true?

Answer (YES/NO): YES